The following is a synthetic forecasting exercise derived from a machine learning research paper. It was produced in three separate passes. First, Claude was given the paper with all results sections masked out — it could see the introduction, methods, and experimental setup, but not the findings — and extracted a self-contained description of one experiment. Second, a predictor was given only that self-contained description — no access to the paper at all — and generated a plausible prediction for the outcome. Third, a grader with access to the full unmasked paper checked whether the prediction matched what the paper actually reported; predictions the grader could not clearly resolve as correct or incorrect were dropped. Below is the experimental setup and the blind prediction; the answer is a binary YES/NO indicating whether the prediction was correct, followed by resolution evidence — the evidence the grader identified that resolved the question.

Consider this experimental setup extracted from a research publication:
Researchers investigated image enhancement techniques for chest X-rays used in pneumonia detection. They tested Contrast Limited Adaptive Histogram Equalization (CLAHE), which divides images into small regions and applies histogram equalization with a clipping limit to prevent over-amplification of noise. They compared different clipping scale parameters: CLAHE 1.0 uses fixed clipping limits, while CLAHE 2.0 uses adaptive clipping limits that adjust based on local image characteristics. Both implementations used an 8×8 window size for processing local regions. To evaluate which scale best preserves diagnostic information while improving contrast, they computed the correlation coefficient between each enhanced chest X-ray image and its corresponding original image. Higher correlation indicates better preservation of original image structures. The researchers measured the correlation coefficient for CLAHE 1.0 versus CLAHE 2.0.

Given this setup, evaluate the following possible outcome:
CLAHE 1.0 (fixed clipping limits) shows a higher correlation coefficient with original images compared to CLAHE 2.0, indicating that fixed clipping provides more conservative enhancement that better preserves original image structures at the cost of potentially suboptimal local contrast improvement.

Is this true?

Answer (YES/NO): NO